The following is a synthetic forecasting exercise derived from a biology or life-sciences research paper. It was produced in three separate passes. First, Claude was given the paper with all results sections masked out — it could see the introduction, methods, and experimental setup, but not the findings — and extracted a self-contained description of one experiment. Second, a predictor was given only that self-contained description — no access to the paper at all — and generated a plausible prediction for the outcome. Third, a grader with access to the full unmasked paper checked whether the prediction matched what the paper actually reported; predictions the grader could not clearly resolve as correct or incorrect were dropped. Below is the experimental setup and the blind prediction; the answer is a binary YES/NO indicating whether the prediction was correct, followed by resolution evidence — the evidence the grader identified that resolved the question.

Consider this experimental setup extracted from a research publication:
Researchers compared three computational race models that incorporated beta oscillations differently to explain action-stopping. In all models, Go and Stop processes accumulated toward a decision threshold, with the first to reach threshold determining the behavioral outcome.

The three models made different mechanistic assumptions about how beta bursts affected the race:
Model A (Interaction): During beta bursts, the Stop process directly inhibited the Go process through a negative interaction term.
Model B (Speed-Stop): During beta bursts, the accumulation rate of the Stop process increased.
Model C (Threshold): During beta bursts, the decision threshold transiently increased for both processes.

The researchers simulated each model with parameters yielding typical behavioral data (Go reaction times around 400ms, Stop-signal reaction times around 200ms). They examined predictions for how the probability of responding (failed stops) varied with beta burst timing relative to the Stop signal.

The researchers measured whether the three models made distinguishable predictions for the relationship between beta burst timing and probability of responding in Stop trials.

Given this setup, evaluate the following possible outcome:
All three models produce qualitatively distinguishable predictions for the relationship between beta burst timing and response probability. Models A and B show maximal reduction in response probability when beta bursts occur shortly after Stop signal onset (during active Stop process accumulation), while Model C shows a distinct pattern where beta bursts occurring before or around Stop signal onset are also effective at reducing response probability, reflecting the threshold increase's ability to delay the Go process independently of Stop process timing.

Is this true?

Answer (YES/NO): NO